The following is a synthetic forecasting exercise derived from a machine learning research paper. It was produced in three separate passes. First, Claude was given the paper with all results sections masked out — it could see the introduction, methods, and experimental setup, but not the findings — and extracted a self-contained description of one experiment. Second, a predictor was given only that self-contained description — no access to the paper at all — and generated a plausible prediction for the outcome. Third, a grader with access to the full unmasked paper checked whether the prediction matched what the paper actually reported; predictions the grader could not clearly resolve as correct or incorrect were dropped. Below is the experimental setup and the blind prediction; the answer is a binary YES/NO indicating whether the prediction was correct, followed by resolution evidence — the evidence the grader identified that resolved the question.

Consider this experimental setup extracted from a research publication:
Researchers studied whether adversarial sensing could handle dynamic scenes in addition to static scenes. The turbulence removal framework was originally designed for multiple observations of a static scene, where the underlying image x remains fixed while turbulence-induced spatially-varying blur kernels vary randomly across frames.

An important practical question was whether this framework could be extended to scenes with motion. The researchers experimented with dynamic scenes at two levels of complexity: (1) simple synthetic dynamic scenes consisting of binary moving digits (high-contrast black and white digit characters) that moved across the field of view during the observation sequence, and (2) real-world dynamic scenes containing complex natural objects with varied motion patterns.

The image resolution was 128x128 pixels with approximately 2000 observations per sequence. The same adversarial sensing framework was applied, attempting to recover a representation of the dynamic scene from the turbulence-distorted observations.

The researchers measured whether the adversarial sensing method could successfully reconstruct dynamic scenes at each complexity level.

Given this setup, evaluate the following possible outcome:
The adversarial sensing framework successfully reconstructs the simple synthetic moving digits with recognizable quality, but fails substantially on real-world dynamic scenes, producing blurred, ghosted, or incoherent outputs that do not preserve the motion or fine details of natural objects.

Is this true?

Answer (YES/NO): YES